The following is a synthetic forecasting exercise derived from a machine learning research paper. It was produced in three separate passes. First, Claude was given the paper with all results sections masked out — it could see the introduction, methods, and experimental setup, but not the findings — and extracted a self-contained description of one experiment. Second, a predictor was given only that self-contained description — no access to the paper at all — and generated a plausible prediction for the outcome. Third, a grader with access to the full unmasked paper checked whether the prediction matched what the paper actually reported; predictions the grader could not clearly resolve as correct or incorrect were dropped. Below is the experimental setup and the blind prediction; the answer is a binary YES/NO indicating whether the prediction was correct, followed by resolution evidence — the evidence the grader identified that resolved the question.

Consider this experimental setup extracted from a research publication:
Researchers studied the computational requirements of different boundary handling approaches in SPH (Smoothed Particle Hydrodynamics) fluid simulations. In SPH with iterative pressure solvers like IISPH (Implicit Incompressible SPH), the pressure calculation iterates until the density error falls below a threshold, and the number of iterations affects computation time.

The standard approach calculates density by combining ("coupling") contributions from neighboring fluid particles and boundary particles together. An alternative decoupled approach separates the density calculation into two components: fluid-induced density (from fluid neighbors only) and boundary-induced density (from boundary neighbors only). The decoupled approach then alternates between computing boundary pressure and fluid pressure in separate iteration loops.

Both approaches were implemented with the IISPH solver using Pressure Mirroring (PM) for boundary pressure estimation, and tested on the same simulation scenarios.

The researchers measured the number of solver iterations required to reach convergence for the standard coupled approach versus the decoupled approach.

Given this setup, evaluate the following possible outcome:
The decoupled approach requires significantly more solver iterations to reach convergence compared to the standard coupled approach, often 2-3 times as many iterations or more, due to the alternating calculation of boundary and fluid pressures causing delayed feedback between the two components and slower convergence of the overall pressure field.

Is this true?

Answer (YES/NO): NO